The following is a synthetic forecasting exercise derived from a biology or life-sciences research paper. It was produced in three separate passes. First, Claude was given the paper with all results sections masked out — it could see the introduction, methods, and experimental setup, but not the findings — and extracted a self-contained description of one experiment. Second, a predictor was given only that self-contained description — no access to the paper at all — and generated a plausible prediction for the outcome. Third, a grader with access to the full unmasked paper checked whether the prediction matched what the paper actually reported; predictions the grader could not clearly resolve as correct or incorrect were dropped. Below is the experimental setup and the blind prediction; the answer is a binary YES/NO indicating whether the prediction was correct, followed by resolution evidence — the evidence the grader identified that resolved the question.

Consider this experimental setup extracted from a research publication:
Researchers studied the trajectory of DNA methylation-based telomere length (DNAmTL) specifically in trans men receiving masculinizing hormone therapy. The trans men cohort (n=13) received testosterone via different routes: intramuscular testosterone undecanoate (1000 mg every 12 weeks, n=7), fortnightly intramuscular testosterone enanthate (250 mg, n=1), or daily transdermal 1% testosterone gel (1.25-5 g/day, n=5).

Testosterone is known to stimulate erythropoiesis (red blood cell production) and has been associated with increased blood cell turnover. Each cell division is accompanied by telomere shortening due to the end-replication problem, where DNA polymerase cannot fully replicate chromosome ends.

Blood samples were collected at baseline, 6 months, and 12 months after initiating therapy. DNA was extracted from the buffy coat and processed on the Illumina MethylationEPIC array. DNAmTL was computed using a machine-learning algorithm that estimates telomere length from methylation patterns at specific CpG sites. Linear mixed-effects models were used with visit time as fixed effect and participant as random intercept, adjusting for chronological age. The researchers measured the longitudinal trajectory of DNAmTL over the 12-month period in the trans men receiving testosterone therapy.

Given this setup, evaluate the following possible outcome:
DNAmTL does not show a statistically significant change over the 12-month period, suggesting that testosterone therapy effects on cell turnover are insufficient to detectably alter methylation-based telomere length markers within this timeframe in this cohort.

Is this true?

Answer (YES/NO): NO